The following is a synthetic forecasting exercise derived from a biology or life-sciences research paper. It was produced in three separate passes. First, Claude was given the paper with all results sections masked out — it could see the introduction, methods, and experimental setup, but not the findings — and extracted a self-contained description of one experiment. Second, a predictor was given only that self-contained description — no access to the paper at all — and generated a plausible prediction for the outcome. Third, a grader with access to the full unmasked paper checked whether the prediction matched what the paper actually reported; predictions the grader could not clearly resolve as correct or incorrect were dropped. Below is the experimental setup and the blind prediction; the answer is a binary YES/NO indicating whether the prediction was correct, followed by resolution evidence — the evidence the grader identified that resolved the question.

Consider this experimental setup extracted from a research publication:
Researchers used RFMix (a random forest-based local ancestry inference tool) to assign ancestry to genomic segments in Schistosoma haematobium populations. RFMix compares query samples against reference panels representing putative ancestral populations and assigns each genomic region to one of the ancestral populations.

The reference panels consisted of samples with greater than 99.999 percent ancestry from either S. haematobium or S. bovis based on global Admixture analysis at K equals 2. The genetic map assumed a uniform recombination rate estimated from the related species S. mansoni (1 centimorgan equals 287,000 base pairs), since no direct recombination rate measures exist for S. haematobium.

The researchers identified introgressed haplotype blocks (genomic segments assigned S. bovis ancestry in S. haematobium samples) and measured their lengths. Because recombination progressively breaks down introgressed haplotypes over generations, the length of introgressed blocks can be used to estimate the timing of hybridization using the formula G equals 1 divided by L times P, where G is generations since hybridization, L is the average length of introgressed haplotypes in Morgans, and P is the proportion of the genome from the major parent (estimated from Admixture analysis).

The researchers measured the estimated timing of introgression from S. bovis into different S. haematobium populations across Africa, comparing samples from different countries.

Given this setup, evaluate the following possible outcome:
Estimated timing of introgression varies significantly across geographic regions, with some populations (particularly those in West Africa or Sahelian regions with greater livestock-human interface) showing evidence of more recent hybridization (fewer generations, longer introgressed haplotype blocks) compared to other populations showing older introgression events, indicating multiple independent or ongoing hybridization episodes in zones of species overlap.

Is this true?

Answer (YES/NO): NO